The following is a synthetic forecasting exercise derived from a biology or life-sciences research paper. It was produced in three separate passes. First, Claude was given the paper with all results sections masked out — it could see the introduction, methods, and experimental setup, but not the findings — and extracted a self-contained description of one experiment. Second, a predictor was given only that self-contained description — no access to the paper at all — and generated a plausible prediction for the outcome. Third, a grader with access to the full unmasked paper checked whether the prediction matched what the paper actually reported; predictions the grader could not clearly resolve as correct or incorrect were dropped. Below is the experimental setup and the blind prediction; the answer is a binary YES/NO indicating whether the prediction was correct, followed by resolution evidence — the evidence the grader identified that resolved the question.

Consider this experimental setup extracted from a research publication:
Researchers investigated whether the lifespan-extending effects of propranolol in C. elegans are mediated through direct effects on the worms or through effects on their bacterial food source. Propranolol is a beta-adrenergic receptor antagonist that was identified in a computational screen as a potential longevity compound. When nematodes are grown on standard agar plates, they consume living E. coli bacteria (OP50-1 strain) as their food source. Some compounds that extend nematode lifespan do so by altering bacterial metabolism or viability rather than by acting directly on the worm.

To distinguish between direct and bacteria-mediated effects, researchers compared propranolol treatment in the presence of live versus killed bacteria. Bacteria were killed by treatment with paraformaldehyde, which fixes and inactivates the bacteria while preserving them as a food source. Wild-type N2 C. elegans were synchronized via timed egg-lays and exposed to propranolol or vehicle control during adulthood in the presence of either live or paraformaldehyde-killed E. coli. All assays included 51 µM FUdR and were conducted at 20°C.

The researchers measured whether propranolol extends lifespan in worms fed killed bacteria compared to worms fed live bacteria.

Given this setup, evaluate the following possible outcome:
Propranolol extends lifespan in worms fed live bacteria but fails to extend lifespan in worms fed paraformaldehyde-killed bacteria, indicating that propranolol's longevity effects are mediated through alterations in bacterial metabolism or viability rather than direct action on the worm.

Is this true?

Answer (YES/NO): NO